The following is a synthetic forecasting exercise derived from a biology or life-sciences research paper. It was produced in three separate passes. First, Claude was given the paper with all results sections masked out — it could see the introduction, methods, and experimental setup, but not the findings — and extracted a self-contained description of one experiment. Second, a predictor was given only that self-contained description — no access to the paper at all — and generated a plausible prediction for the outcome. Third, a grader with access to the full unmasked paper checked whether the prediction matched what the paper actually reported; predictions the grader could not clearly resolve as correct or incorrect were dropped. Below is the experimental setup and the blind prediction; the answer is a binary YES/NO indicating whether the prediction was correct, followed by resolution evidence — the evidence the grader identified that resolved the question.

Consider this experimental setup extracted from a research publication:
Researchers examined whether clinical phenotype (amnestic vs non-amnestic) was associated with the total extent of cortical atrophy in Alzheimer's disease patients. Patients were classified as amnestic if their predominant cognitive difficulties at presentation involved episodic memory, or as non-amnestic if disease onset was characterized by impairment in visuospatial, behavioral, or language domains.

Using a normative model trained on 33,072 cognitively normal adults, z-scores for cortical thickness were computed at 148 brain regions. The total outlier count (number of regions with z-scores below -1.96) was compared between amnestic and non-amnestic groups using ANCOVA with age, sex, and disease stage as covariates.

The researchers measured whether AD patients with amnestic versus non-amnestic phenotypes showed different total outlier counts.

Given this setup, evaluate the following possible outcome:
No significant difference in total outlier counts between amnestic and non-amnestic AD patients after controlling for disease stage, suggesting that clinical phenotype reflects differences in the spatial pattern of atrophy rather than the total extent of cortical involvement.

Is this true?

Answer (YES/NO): NO